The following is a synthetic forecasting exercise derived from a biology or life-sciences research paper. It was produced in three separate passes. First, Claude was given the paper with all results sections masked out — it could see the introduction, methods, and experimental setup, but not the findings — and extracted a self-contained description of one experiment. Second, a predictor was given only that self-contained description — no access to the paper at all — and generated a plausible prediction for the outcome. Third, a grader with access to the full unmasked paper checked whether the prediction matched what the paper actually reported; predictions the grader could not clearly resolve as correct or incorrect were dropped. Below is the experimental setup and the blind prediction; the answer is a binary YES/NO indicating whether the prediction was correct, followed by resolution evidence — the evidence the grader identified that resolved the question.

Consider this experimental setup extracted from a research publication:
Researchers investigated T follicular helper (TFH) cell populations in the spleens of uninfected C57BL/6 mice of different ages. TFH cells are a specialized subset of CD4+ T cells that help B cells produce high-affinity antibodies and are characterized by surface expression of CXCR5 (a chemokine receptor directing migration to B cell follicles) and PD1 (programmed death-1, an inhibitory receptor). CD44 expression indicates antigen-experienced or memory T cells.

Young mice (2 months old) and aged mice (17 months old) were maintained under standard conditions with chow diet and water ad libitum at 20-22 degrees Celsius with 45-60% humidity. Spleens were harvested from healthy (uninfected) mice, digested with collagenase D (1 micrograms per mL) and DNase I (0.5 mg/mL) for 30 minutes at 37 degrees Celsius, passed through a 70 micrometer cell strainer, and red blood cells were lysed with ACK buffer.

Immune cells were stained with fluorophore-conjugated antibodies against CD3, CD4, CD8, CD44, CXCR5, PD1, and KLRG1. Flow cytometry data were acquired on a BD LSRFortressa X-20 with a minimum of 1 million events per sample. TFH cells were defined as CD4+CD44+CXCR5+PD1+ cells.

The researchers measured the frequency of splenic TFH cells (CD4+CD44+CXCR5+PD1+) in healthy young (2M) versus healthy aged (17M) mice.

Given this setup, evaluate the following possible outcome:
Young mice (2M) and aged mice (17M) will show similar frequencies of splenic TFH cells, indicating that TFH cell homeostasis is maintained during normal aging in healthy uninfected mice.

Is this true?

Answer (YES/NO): NO